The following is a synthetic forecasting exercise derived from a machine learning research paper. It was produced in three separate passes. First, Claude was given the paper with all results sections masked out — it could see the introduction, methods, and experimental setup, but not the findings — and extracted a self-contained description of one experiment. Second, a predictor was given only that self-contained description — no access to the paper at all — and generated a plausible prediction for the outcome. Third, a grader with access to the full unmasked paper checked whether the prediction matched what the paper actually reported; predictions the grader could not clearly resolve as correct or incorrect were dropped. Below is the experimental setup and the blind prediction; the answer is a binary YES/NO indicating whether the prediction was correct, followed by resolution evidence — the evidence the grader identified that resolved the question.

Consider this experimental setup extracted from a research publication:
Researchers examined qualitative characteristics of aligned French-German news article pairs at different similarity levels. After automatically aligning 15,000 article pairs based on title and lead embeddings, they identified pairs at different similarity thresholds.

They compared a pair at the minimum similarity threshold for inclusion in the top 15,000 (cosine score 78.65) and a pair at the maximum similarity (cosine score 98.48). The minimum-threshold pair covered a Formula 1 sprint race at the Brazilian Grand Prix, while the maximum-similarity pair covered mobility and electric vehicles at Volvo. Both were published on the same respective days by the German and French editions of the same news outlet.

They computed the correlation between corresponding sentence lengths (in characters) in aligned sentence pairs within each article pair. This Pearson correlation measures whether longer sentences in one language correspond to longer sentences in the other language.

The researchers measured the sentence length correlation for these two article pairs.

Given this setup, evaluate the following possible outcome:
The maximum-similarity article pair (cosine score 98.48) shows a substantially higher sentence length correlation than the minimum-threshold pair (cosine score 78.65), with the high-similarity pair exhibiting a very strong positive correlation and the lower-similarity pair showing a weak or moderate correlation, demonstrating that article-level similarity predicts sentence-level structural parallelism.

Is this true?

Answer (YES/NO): NO